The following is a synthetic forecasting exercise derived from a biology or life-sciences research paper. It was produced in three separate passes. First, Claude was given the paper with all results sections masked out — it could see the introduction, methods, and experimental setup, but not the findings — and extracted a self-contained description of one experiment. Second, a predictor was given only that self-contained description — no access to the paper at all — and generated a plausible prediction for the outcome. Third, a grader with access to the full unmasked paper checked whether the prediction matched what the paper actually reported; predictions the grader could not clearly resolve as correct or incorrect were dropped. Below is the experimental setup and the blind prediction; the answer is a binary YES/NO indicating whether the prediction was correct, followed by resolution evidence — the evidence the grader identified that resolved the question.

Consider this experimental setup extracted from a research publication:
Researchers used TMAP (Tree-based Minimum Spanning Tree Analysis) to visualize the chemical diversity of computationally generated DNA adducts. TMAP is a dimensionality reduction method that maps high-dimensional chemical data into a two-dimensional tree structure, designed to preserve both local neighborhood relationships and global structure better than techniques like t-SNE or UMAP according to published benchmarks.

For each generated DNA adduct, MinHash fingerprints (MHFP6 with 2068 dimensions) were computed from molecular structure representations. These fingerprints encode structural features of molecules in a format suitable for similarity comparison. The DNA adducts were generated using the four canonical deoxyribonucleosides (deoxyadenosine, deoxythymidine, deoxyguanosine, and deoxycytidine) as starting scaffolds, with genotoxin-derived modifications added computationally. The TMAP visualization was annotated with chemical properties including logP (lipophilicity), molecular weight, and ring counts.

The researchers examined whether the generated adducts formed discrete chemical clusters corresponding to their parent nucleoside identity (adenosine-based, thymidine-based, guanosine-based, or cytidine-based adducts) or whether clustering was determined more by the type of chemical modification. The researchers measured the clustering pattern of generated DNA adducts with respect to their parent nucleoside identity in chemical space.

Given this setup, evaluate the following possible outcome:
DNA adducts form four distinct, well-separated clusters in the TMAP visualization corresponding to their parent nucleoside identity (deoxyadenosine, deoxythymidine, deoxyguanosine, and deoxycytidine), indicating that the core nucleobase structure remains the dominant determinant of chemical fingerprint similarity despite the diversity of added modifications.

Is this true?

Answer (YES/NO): NO